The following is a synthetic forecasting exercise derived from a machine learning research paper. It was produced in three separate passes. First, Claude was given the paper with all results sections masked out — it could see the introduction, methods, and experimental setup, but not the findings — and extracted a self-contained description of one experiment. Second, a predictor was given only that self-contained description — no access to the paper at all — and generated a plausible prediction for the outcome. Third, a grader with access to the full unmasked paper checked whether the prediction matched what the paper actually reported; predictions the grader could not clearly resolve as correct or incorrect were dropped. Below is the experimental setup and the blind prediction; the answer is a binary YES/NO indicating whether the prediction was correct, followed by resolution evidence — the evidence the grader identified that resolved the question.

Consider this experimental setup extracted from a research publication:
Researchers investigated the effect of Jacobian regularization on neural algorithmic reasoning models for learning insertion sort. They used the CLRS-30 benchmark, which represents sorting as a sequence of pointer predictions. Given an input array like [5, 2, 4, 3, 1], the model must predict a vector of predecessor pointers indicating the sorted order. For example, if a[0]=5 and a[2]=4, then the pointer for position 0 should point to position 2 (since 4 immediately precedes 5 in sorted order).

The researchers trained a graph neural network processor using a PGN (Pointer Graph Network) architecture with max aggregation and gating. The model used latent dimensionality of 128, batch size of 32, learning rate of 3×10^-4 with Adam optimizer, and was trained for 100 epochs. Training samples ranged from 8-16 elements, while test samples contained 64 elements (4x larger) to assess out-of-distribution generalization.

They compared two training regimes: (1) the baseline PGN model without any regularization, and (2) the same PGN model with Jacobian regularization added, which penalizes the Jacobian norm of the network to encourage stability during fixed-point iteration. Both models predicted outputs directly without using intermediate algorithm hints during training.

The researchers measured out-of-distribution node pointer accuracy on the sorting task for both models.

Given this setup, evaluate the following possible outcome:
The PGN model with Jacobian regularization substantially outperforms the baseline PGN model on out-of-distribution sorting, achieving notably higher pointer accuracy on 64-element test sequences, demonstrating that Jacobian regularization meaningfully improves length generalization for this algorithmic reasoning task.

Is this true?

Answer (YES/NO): NO